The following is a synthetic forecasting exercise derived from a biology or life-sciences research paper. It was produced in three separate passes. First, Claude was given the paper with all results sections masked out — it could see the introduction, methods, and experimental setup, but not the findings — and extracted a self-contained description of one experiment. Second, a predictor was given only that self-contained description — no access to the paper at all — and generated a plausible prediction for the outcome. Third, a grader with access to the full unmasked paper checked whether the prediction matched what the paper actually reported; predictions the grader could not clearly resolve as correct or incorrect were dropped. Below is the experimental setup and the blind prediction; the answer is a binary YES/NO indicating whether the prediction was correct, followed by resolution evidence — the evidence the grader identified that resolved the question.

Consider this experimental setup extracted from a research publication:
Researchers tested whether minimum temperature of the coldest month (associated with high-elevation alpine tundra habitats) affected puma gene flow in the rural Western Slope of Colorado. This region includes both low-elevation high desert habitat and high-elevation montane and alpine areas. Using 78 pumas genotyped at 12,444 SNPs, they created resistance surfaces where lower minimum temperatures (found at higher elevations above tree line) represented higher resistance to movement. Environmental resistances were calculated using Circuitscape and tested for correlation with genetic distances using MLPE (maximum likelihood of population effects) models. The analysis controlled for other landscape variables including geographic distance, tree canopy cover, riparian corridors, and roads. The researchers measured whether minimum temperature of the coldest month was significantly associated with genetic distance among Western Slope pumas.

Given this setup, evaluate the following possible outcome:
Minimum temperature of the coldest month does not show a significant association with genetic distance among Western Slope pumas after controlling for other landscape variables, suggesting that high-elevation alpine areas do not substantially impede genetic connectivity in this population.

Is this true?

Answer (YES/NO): NO